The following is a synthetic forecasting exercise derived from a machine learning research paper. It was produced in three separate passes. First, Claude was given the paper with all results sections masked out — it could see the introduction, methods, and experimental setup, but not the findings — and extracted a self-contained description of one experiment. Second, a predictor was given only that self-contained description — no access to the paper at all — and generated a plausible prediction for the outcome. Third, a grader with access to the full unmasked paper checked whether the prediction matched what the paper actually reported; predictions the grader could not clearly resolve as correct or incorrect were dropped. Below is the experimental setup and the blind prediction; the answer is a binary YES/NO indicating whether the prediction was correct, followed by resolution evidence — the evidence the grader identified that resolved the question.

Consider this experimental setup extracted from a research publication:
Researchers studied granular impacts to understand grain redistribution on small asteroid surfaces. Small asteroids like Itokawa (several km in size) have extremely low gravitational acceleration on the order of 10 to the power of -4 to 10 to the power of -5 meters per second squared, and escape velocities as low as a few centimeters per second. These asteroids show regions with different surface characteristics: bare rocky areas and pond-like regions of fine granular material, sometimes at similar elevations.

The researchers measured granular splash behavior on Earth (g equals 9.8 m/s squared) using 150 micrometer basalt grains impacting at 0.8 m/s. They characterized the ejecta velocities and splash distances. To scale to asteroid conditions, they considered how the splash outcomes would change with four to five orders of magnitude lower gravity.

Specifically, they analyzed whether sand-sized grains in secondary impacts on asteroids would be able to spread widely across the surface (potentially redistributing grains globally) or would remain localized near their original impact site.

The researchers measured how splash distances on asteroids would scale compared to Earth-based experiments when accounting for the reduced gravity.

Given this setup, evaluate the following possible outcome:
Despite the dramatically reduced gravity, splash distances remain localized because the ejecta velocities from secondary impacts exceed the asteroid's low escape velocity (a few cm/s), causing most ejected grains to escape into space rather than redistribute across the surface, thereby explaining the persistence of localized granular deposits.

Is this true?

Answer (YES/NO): NO